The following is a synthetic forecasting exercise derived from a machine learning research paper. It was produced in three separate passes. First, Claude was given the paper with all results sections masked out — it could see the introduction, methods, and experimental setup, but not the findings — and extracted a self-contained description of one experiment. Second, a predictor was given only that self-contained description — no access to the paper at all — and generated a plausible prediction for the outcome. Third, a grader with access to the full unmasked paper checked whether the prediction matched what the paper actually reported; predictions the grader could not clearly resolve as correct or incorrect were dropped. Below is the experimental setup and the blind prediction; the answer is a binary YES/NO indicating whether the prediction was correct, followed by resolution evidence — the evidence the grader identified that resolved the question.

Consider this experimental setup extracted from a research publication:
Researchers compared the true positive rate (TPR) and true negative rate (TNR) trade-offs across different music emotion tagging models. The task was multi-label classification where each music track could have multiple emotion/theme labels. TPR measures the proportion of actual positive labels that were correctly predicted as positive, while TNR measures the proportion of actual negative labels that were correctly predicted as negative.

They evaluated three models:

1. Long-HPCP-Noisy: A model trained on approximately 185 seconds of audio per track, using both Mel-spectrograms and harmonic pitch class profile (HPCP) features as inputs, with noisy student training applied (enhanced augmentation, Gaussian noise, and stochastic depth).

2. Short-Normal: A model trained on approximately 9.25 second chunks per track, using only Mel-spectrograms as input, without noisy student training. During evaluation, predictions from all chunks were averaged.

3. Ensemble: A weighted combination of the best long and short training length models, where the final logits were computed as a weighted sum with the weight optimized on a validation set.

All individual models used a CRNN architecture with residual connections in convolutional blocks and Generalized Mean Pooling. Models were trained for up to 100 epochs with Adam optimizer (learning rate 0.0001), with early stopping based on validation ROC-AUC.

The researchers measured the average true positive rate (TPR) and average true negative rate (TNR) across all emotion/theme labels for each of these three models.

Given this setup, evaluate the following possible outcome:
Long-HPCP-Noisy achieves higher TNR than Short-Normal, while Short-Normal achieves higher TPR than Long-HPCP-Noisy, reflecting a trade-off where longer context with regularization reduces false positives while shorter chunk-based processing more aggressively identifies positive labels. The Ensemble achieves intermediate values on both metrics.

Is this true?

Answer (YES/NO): NO